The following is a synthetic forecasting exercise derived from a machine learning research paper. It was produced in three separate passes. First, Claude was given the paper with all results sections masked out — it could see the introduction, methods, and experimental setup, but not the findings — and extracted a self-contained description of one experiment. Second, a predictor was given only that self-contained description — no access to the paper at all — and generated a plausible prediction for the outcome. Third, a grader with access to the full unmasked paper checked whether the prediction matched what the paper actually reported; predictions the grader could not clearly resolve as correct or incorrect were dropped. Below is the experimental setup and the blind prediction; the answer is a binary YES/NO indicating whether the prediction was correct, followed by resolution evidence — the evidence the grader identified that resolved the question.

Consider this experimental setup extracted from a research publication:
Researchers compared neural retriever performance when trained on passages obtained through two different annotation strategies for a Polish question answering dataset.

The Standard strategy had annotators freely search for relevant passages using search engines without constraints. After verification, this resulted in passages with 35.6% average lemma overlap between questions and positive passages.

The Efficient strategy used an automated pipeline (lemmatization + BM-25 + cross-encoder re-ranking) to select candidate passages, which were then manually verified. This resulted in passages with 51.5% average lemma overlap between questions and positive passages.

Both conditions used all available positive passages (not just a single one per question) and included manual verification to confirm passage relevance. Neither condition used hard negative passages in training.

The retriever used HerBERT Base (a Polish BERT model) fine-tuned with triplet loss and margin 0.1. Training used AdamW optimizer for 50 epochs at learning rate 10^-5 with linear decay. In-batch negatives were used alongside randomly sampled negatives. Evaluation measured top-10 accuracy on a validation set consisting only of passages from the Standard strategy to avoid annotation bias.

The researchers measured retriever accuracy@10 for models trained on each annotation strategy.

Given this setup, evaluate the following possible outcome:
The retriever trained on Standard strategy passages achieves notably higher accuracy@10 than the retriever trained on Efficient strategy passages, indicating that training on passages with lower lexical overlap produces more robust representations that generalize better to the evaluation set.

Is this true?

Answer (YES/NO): NO